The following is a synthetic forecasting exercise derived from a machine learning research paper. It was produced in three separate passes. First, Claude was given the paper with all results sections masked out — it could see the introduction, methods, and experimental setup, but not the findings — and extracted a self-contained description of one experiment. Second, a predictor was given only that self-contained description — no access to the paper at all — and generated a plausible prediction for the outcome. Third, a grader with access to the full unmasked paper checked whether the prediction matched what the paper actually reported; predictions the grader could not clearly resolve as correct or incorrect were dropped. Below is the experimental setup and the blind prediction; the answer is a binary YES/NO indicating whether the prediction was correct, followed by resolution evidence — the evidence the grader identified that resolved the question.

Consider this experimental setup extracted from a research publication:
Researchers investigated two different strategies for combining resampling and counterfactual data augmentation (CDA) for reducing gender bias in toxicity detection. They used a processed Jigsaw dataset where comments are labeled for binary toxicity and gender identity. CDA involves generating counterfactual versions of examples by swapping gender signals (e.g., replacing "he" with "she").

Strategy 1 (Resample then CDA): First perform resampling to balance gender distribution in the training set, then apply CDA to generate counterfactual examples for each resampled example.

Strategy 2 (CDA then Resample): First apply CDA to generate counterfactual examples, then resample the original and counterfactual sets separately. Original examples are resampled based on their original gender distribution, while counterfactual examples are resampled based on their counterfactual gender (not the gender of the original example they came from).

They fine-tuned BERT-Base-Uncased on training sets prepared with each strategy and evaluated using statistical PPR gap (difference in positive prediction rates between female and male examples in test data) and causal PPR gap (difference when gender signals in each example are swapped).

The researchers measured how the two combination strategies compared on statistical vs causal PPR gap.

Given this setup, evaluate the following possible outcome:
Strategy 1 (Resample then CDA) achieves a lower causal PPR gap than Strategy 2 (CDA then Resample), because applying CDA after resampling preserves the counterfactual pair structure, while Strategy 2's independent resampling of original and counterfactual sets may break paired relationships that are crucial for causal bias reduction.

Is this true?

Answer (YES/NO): YES